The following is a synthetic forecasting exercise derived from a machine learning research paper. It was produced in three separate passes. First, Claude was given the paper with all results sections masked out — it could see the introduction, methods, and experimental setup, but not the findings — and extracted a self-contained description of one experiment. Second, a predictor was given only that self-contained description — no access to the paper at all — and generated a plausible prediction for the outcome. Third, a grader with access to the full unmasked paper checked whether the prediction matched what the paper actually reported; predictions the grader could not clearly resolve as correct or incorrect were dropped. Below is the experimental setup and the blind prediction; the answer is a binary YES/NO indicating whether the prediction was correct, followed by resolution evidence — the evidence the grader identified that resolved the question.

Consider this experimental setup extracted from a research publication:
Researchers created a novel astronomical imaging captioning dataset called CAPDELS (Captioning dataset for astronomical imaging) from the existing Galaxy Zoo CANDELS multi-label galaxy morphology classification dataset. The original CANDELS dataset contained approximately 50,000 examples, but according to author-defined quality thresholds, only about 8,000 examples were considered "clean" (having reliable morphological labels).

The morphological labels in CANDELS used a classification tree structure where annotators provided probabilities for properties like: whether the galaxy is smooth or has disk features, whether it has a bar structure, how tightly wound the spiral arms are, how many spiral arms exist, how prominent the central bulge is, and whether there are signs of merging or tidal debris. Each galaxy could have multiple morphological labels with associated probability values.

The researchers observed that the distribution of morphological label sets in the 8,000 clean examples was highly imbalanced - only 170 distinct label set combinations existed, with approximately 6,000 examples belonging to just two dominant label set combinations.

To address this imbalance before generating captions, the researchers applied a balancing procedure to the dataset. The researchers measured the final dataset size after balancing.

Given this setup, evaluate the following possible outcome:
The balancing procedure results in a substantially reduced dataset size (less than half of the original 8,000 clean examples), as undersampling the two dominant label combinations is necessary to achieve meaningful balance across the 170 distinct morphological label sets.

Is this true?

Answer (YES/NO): YES